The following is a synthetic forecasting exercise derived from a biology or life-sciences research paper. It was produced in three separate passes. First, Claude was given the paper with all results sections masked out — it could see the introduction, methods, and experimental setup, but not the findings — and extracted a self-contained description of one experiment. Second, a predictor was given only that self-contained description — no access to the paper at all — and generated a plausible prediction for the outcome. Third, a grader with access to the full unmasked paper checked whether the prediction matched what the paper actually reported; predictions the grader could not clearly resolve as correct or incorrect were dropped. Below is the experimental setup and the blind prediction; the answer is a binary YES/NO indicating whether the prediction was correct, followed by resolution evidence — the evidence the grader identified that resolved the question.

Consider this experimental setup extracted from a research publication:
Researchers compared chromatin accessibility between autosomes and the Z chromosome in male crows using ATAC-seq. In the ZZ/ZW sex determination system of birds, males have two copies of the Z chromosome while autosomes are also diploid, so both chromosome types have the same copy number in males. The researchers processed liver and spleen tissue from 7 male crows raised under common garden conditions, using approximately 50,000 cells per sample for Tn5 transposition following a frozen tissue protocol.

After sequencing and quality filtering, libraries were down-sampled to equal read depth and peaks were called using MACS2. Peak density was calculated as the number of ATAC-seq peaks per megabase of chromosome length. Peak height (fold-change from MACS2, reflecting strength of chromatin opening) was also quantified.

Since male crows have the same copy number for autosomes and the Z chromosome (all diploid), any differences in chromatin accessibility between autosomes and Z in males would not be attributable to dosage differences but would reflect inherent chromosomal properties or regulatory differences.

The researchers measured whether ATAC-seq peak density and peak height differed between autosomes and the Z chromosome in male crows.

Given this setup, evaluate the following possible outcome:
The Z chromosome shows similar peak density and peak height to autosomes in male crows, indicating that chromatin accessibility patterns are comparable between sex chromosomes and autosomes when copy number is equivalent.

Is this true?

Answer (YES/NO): YES